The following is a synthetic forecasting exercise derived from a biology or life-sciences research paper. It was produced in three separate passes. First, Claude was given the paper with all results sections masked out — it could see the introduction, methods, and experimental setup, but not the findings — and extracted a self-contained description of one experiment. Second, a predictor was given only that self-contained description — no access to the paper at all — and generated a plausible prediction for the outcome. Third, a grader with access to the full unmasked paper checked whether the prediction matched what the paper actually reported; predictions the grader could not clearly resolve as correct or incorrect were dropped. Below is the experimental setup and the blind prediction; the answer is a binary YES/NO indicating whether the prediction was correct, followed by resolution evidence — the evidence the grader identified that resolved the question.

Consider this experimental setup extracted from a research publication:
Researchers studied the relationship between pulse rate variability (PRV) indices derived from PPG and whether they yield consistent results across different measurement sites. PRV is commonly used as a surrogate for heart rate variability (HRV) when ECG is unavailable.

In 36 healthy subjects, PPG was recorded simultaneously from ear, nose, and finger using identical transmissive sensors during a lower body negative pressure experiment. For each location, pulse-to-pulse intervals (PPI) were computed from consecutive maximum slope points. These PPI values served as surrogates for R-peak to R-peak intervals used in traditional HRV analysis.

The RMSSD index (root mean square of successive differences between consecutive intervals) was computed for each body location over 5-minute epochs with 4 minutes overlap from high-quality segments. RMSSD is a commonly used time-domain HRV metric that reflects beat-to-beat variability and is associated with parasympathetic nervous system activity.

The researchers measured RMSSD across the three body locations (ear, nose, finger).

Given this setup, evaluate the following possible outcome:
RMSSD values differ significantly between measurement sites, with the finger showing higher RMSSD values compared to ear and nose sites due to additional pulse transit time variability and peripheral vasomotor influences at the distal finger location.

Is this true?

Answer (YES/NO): NO